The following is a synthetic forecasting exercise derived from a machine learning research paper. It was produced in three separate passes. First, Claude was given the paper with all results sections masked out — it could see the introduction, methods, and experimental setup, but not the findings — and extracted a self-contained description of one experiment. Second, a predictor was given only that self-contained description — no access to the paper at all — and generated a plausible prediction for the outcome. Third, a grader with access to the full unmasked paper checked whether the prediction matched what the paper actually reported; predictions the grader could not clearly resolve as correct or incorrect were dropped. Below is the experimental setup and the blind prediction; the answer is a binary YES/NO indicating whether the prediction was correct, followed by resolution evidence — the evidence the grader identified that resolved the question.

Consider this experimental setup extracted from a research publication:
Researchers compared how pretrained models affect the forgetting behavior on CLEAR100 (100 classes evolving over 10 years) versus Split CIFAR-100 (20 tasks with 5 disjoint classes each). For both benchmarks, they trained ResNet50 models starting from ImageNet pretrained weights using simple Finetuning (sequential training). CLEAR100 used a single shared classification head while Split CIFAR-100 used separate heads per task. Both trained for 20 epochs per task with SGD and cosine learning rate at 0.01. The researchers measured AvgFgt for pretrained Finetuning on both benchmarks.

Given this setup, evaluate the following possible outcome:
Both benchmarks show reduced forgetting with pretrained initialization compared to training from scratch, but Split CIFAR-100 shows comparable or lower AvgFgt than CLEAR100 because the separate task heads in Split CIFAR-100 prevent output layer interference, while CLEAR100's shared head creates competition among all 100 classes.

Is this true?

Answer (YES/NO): NO